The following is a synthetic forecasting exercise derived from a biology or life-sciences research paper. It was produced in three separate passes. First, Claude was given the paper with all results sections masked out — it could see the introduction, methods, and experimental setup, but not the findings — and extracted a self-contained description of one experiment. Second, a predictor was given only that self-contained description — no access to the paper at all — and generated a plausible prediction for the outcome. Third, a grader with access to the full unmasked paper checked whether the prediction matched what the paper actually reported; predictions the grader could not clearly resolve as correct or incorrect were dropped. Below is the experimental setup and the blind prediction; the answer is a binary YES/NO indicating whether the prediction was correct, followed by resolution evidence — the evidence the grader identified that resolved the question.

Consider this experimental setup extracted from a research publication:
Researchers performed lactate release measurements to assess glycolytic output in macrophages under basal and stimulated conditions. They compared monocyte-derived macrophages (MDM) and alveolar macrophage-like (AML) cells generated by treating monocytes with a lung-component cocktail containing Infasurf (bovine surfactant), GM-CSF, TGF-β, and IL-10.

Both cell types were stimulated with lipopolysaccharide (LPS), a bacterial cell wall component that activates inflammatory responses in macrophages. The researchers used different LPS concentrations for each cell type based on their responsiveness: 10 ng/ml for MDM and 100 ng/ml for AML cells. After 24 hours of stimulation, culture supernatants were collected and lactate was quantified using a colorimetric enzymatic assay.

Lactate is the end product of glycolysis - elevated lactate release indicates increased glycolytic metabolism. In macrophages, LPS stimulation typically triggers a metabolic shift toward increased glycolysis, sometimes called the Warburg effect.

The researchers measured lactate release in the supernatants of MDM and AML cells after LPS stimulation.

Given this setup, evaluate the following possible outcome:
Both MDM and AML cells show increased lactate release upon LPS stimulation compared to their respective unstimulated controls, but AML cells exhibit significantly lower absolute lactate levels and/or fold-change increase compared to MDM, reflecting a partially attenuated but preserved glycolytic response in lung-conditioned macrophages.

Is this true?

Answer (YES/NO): NO